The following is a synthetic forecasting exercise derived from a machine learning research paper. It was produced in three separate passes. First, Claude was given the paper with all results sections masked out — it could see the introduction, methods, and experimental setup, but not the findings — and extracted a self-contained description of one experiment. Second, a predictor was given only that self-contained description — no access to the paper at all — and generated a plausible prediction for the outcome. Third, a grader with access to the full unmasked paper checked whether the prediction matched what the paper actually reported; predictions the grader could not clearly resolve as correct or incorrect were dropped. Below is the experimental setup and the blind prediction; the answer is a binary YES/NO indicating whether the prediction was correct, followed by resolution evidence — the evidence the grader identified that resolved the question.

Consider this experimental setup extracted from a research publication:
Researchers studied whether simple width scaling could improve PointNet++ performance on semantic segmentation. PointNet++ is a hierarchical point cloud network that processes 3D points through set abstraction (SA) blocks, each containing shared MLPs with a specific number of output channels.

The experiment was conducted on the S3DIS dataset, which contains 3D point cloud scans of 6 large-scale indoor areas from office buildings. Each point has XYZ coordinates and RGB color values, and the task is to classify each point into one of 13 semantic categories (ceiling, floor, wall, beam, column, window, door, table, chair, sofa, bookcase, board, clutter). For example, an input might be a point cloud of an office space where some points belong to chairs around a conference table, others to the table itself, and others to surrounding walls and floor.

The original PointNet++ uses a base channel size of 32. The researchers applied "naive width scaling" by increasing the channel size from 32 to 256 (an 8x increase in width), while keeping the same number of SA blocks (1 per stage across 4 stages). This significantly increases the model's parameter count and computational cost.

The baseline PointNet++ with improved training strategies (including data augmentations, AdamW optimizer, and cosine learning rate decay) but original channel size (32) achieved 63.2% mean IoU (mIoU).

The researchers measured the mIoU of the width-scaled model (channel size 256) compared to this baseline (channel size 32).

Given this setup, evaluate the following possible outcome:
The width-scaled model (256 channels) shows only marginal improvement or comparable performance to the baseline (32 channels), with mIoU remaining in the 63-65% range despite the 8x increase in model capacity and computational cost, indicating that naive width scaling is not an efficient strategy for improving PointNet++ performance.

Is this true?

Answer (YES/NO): NO